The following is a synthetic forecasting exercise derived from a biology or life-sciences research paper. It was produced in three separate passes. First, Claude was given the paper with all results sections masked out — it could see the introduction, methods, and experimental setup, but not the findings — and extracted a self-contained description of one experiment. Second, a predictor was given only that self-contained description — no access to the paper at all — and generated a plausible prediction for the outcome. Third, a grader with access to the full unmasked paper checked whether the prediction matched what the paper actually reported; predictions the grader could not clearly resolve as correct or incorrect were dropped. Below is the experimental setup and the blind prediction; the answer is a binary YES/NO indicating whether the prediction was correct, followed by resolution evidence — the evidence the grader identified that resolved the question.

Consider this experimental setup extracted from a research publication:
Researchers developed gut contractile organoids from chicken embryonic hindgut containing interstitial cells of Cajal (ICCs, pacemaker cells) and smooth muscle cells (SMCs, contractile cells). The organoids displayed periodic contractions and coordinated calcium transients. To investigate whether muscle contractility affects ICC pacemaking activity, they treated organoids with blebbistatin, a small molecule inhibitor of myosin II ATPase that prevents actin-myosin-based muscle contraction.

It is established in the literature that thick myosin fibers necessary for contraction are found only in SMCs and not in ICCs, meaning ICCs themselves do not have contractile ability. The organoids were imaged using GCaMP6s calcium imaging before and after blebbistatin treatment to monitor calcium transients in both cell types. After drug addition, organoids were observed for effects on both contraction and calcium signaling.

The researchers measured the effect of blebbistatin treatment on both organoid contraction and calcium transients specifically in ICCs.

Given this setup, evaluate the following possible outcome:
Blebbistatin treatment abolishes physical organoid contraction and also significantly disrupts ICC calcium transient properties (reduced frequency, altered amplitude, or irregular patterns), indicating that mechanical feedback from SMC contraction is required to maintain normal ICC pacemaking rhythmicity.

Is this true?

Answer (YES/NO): YES